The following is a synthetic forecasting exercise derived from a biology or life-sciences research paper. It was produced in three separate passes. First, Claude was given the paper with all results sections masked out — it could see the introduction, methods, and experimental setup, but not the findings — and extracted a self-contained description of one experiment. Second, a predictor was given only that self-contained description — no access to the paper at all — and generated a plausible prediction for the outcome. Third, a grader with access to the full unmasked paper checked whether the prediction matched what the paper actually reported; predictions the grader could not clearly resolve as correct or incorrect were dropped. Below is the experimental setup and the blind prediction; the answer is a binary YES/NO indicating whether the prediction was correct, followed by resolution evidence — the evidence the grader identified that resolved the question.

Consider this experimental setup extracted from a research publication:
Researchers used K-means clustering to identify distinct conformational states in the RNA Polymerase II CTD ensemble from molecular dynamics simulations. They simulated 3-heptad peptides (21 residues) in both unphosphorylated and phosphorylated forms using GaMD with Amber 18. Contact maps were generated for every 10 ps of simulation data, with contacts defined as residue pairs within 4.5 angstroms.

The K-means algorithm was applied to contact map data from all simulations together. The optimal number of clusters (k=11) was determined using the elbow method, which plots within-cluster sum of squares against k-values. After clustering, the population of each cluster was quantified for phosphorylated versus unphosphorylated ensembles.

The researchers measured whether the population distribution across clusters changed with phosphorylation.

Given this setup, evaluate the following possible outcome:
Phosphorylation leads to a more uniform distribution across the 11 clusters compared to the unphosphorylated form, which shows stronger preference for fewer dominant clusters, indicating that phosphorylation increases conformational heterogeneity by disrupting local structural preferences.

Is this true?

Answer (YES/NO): NO